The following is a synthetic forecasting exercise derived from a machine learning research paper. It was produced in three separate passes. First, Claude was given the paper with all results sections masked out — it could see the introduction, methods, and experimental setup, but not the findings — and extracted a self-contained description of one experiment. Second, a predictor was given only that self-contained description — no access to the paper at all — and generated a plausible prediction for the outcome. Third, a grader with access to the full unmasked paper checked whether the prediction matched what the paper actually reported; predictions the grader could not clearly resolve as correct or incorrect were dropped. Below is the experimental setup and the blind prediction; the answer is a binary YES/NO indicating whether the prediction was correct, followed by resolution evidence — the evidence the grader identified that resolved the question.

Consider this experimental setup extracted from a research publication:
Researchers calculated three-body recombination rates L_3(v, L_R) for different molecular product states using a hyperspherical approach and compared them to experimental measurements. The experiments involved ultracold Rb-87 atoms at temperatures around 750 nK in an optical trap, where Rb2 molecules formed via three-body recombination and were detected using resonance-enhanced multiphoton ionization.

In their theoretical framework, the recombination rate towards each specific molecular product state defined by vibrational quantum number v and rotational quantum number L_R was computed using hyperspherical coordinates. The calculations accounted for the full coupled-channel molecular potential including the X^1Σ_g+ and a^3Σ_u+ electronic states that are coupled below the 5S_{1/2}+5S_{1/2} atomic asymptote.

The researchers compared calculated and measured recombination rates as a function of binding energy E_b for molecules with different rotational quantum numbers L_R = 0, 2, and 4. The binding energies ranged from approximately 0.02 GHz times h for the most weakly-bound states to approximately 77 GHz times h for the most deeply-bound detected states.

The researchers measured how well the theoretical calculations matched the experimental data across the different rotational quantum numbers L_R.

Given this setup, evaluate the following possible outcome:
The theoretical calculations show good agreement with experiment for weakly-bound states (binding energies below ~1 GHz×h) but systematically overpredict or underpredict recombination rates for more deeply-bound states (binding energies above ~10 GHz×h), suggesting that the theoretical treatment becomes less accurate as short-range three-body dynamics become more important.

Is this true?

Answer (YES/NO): NO